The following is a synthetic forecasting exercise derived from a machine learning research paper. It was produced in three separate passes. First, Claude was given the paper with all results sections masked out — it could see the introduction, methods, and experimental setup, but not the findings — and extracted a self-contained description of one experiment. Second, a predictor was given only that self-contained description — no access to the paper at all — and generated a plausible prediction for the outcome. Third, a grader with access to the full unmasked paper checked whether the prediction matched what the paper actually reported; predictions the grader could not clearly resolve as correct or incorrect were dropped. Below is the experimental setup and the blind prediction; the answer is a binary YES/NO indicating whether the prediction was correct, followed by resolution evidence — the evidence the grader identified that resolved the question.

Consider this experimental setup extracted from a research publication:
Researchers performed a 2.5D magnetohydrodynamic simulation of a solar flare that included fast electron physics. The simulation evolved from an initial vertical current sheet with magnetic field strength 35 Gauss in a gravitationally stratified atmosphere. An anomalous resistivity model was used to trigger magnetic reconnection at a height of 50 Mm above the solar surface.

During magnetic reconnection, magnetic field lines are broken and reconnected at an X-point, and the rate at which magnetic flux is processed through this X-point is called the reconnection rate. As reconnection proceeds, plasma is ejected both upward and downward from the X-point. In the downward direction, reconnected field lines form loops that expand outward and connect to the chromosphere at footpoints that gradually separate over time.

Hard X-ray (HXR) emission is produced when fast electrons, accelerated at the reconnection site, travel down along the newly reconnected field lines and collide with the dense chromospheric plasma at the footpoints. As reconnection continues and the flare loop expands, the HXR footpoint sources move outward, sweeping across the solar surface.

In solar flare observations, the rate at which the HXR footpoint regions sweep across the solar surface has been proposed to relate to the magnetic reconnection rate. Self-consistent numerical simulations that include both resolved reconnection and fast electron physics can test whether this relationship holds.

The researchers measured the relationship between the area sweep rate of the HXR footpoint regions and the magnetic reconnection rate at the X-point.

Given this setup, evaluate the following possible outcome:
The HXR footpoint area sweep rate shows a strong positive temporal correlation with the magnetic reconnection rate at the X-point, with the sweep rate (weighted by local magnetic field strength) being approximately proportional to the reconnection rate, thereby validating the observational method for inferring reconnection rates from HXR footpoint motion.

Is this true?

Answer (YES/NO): YES